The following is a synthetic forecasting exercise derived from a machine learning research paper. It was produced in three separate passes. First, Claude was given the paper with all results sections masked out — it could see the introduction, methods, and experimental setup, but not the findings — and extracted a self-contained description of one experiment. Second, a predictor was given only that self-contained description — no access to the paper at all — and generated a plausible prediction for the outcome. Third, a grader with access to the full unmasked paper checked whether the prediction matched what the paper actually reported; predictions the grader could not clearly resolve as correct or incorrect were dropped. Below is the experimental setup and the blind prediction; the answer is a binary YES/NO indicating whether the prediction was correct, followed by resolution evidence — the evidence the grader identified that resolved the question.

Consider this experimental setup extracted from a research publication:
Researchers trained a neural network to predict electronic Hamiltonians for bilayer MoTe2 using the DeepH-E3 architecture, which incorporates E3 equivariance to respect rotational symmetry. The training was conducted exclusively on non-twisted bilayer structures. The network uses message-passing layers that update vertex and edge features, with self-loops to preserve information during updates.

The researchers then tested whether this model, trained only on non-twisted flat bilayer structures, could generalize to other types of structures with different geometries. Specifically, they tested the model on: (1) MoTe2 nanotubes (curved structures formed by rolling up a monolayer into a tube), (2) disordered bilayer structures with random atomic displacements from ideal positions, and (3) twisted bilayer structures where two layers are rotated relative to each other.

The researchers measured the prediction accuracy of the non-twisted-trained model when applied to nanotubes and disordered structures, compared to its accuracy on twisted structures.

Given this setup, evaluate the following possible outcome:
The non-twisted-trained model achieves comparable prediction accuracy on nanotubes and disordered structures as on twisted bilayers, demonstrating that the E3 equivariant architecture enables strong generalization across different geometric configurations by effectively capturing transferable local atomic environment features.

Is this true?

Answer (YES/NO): NO